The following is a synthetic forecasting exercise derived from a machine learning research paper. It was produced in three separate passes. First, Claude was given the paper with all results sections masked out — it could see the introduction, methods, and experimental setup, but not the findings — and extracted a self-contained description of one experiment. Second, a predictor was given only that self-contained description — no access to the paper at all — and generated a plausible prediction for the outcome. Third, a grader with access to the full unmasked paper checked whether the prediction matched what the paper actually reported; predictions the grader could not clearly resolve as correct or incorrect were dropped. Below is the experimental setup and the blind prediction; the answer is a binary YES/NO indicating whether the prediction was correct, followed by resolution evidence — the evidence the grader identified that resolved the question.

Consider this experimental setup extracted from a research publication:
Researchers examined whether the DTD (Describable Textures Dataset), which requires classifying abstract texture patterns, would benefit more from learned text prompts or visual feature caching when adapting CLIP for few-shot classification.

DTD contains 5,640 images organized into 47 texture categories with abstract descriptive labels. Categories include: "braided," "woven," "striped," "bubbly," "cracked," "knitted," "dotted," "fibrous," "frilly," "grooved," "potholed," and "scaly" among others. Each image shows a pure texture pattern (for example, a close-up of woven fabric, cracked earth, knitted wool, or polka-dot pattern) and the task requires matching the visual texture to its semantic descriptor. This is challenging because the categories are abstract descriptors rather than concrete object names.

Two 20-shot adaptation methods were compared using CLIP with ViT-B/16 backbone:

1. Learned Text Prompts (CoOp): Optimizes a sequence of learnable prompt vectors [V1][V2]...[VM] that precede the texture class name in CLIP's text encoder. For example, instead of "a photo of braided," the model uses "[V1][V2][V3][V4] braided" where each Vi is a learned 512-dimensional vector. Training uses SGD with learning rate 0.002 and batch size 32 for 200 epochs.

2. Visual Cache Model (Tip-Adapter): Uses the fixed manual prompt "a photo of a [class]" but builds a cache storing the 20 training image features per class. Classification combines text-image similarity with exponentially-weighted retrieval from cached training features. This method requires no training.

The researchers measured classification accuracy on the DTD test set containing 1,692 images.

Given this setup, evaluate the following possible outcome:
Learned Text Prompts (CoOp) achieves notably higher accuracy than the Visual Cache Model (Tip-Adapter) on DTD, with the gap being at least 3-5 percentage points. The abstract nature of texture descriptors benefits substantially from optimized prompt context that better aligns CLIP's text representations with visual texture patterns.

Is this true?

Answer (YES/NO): YES